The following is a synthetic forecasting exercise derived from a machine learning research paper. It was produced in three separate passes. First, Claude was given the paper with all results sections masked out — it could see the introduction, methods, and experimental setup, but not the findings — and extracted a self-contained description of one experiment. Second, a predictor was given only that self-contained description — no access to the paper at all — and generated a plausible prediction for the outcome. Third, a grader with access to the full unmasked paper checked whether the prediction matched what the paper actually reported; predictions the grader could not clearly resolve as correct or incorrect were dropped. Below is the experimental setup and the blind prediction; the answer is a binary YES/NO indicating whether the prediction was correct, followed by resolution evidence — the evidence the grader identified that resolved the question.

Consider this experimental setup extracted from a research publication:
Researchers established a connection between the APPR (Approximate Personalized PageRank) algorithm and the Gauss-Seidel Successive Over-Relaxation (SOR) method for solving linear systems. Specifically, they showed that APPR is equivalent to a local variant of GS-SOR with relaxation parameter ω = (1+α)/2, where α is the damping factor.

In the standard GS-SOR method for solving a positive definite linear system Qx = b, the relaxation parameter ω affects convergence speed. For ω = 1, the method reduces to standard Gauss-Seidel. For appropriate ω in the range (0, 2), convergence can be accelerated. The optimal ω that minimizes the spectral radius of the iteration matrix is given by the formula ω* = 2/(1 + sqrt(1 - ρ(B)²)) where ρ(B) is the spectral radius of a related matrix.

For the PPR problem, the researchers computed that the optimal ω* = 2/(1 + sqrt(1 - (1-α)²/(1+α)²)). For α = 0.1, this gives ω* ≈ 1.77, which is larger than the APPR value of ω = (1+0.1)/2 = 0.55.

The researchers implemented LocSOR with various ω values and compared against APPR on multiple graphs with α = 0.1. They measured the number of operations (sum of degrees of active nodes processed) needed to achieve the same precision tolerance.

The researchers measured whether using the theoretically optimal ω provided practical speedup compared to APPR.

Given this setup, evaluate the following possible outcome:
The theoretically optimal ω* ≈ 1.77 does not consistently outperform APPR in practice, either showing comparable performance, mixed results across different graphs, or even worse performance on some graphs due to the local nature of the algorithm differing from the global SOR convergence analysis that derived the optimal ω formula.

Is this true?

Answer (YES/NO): NO